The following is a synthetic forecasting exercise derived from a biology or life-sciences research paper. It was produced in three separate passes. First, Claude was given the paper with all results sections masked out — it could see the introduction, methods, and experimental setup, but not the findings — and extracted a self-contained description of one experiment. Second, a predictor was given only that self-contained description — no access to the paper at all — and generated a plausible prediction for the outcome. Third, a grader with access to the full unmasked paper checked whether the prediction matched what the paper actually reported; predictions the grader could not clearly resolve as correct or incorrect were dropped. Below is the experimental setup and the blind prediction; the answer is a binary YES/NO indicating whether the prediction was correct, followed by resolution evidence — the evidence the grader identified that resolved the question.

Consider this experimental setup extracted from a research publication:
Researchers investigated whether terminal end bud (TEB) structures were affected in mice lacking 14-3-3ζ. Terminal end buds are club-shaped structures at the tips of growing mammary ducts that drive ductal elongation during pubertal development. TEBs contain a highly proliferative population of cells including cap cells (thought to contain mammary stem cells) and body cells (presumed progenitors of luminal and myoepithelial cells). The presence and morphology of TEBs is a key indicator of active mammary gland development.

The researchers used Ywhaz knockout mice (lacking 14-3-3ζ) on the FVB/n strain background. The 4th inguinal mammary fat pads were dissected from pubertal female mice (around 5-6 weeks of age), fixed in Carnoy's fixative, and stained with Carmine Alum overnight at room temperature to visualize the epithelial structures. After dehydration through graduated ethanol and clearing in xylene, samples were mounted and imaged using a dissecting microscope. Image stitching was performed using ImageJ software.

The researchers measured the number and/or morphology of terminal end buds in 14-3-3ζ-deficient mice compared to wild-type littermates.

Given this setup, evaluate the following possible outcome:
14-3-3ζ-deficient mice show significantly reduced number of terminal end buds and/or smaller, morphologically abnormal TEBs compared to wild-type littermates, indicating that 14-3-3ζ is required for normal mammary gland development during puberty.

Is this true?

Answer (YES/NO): NO